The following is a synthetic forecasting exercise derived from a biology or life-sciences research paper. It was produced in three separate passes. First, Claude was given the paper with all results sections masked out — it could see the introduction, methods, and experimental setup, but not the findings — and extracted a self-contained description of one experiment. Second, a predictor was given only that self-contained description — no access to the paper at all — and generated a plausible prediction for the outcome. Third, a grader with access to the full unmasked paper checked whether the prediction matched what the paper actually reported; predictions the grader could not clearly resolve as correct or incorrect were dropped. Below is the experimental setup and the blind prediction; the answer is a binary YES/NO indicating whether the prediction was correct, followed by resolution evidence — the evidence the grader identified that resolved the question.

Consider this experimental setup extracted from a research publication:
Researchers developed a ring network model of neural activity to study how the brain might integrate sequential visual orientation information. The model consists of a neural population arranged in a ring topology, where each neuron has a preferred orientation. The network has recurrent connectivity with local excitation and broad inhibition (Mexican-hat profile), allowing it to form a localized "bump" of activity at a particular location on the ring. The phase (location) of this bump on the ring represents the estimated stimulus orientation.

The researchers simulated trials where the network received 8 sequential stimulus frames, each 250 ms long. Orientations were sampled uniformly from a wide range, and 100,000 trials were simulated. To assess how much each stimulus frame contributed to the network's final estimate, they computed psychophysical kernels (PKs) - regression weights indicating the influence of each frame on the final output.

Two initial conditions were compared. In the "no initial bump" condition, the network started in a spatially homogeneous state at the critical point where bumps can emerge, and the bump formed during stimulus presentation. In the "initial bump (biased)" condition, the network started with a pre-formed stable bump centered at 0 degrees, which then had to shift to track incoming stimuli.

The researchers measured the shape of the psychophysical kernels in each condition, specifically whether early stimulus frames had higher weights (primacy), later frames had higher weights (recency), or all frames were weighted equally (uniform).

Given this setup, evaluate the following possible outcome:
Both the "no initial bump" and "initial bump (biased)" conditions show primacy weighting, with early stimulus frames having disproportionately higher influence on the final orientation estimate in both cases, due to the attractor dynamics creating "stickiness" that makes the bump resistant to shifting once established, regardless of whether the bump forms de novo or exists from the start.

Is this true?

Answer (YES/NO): NO